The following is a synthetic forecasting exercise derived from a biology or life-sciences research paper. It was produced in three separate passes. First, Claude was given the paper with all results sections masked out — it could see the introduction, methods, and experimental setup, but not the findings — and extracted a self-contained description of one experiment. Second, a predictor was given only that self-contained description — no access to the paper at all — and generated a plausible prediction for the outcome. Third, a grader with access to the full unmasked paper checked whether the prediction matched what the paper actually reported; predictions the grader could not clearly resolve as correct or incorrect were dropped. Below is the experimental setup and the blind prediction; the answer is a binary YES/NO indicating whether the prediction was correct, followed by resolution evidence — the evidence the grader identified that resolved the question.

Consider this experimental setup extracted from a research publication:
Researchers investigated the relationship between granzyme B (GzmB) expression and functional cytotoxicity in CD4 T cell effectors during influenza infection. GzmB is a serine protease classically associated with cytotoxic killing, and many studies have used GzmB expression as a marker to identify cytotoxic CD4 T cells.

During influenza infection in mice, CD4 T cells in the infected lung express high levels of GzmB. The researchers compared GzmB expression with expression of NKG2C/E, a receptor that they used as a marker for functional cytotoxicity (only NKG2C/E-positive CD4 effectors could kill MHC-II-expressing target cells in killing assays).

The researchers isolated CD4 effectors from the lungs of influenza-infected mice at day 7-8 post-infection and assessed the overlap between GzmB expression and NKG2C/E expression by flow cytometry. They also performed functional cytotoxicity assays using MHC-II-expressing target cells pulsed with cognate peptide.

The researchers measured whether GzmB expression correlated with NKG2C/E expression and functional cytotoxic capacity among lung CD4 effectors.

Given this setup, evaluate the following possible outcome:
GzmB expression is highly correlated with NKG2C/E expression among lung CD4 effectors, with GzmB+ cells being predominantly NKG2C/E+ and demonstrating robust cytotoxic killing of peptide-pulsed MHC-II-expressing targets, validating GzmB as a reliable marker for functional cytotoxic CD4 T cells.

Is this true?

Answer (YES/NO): NO